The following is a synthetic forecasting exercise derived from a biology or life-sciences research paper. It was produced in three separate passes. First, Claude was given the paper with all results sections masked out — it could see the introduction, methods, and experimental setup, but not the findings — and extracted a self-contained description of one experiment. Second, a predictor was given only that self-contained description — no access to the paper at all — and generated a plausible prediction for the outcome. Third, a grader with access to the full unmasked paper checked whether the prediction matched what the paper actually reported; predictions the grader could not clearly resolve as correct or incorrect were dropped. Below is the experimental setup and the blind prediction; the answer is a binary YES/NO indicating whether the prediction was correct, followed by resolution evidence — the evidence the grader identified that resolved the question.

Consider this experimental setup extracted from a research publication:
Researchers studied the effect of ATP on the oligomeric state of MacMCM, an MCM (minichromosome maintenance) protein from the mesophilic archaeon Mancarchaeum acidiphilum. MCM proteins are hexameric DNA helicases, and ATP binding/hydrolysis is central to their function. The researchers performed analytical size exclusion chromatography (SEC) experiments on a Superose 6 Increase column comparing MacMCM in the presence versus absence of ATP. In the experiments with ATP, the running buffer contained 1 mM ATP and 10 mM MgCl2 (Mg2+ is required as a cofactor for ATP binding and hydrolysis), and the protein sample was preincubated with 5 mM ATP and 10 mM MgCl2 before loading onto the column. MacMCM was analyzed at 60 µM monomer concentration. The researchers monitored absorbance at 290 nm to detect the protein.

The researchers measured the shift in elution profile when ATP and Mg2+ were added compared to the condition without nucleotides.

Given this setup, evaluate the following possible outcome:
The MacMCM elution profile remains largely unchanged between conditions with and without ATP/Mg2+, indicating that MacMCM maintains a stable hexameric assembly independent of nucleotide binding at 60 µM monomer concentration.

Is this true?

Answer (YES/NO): NO